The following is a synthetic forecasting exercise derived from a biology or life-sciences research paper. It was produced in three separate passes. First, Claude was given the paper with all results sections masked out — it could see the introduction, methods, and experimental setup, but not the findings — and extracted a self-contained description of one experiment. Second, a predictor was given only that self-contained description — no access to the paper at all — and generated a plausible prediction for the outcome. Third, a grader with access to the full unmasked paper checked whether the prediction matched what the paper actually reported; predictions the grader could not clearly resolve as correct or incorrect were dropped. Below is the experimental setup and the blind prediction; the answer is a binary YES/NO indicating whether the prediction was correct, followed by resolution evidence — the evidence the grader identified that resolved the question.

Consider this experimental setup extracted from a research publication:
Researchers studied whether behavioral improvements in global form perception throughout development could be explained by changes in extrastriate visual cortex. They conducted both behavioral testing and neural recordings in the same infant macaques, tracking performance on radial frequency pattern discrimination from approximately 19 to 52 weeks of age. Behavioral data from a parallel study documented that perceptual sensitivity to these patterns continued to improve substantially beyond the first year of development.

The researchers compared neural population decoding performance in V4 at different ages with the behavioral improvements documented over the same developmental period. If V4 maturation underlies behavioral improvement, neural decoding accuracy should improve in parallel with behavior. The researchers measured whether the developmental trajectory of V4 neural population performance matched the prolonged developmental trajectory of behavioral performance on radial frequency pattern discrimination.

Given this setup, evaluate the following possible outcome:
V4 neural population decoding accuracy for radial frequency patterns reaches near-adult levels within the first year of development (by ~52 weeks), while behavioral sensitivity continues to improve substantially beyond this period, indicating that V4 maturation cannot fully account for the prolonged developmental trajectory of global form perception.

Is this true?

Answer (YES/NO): YES